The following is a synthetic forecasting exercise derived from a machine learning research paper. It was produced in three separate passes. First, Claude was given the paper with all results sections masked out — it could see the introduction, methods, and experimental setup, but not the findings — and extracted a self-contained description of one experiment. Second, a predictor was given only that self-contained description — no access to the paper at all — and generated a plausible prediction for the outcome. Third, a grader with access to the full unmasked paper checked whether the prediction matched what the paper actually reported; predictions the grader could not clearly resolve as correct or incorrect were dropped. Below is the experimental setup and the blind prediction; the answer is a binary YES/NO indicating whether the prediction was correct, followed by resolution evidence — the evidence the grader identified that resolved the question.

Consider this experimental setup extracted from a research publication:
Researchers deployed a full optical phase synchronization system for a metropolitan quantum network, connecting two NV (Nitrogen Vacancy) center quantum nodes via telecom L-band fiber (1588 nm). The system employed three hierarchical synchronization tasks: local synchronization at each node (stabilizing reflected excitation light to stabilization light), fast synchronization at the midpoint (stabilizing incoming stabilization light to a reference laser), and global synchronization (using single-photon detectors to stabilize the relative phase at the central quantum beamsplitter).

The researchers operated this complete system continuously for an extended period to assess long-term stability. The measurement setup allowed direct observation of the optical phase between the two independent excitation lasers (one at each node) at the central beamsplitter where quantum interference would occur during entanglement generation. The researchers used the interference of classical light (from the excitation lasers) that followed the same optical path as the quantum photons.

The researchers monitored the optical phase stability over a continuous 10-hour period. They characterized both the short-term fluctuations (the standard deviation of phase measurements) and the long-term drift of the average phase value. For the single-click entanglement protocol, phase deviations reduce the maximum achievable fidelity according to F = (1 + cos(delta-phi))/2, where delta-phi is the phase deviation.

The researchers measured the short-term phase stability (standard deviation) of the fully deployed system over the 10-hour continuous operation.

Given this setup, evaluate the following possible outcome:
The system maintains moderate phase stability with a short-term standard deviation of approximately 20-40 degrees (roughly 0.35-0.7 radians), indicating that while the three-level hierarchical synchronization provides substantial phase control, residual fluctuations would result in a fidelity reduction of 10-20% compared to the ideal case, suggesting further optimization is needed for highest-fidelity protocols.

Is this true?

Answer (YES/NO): YES